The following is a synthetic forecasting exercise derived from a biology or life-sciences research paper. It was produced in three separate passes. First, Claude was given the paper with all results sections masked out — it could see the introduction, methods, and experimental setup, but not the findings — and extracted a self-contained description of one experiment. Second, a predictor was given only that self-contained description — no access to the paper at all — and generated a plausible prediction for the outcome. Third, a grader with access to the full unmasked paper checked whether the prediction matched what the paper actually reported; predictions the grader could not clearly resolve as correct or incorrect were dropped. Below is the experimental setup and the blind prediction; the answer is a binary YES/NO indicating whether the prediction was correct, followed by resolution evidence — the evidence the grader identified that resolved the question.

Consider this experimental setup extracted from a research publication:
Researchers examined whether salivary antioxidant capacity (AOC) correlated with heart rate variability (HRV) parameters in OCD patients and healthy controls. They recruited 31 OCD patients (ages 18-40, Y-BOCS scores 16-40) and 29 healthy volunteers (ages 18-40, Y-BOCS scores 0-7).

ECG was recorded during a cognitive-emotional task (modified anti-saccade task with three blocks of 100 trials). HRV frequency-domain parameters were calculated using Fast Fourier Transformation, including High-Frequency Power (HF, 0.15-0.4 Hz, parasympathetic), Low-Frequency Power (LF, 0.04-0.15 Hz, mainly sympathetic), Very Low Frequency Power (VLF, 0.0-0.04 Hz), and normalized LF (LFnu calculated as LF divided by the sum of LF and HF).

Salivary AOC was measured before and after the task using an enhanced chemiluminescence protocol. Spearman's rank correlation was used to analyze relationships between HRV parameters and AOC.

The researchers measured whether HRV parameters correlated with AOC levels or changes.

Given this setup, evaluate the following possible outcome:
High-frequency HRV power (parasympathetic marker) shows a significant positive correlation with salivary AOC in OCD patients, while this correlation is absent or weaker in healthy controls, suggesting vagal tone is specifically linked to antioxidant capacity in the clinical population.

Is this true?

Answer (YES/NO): NO